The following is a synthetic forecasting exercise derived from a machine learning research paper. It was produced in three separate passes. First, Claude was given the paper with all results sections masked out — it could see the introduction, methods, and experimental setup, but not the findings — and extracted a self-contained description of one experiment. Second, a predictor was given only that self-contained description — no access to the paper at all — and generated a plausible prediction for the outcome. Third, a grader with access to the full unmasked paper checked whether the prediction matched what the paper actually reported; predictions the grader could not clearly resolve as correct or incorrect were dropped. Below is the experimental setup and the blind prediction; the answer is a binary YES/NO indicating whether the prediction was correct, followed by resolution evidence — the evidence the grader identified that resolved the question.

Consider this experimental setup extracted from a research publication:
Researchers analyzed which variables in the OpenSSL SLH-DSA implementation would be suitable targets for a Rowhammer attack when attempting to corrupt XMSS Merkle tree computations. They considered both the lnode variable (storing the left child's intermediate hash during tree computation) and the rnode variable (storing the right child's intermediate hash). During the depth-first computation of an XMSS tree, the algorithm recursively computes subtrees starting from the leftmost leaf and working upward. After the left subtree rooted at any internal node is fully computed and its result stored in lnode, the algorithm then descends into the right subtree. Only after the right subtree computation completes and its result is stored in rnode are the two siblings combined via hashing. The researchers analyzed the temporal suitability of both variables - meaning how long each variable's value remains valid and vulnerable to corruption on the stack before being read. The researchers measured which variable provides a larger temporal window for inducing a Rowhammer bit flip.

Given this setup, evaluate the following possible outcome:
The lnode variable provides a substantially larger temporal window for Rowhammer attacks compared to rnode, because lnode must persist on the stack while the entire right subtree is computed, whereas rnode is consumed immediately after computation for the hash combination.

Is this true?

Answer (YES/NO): YES